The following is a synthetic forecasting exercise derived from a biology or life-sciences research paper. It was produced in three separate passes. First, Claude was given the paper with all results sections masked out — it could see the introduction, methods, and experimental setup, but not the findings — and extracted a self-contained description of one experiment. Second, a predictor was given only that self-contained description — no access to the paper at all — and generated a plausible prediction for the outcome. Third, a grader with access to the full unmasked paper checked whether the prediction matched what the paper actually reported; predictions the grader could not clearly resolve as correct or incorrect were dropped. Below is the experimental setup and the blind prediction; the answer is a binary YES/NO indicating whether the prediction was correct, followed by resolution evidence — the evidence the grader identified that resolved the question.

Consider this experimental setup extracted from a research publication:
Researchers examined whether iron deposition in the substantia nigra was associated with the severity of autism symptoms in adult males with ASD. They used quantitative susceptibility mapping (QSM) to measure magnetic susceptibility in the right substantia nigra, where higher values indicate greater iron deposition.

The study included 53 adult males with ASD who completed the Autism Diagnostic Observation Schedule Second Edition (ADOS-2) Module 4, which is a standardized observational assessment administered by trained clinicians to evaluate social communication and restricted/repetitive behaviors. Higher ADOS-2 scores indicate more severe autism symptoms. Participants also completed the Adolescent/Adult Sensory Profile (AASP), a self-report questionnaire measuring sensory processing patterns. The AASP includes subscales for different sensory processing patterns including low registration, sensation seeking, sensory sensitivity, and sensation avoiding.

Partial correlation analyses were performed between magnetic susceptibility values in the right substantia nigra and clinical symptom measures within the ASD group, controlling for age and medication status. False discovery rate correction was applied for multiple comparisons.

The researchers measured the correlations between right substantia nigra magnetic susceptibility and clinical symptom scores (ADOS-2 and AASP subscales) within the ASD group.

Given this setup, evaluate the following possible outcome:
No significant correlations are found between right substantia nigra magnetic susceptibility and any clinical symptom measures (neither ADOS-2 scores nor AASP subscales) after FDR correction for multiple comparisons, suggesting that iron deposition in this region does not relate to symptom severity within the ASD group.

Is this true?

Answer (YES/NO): NO